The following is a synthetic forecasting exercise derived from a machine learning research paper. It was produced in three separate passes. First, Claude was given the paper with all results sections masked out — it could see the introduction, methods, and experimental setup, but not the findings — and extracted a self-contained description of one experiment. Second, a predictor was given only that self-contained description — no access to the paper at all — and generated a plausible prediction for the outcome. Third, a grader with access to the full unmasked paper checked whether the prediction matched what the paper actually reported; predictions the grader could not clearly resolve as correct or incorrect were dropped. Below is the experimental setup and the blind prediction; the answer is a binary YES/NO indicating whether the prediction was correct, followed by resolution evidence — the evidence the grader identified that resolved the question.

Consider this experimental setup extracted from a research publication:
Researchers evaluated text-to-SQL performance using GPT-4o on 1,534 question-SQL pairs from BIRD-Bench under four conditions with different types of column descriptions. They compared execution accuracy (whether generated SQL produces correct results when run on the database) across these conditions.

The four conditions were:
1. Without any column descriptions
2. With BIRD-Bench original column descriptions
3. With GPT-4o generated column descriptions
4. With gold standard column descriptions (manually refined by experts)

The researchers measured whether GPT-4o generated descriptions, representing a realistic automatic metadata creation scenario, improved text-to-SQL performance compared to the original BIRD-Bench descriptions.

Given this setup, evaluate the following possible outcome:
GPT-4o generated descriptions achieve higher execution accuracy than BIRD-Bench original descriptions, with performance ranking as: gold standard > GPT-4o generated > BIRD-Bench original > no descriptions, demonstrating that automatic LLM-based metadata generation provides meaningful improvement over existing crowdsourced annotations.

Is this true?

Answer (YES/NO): YES